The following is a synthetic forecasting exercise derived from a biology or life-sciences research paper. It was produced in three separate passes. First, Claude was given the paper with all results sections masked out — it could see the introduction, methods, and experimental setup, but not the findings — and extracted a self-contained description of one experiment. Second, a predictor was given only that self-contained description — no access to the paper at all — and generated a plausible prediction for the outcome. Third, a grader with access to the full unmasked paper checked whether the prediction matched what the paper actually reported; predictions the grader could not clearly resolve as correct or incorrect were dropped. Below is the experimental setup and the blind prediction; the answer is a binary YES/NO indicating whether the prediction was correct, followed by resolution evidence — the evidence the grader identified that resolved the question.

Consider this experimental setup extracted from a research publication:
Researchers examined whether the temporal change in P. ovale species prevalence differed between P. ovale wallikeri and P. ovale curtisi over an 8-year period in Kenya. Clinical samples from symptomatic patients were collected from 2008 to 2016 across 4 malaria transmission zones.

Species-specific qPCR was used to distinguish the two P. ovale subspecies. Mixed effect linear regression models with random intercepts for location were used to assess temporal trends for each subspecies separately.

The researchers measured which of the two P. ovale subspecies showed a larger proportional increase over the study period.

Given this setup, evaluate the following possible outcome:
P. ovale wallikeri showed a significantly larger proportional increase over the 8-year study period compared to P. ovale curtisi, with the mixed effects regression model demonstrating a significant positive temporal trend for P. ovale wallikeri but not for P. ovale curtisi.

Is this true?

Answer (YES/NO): NO